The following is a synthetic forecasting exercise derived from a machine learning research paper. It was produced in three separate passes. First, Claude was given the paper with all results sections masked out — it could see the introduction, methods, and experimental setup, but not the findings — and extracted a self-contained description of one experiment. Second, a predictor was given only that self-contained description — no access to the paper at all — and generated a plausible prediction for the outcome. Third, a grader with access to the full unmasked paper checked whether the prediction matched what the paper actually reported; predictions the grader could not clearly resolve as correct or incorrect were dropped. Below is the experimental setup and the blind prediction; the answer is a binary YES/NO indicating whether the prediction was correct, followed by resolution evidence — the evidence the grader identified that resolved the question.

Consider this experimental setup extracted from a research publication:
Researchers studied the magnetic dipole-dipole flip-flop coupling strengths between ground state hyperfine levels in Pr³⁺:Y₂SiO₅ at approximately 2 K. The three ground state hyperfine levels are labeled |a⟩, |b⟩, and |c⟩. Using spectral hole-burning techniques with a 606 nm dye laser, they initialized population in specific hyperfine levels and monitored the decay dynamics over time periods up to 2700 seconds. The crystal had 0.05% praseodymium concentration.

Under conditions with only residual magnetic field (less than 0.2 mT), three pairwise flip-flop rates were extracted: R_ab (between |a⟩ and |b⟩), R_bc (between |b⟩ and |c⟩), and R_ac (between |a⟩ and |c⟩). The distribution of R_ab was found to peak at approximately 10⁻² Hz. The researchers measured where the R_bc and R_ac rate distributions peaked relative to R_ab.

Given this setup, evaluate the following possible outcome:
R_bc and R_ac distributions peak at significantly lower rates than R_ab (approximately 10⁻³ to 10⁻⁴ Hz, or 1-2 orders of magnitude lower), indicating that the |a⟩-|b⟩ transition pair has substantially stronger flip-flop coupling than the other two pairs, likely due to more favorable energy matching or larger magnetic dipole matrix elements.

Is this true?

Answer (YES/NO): NO